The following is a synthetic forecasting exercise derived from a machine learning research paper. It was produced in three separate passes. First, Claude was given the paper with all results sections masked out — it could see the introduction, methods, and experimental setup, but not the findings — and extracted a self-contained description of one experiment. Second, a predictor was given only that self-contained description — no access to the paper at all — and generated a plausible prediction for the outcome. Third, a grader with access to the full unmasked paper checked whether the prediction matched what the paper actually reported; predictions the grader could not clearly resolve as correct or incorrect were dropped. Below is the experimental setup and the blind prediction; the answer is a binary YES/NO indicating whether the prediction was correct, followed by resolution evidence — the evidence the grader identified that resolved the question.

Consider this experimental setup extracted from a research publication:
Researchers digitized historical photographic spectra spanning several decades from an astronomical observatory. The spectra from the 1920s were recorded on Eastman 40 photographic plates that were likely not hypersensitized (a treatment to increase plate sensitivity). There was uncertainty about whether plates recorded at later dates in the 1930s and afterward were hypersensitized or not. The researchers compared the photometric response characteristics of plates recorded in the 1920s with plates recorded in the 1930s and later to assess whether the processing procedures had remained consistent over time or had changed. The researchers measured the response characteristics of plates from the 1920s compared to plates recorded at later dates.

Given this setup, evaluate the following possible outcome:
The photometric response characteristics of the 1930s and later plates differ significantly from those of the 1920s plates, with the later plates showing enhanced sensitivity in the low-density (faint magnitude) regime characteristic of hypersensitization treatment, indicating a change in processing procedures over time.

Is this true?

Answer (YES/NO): NO